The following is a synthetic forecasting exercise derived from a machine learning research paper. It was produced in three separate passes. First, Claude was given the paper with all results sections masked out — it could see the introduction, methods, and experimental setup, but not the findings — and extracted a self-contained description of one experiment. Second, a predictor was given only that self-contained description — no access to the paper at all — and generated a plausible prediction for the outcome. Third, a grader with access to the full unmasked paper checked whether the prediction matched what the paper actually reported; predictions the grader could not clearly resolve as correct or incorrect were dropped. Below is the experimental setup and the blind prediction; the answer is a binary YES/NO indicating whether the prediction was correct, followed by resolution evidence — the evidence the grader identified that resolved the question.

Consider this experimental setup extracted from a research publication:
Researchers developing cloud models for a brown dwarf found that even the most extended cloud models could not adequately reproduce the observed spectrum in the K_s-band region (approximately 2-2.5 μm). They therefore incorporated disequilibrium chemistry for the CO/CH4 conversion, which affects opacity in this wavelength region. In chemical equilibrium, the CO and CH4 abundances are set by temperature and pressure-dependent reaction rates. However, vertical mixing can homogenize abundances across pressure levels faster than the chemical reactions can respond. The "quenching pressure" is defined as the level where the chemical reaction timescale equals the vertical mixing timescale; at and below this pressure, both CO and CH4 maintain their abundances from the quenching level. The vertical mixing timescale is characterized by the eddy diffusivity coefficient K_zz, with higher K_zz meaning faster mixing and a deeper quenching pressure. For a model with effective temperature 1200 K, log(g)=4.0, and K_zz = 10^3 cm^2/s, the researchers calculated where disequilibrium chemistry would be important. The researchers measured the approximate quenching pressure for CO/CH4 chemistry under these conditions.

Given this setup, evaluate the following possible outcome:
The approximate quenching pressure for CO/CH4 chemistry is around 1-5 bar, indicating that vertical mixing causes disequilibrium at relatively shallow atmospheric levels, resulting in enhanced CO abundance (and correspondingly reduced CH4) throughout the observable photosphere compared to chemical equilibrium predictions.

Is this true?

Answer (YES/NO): NO